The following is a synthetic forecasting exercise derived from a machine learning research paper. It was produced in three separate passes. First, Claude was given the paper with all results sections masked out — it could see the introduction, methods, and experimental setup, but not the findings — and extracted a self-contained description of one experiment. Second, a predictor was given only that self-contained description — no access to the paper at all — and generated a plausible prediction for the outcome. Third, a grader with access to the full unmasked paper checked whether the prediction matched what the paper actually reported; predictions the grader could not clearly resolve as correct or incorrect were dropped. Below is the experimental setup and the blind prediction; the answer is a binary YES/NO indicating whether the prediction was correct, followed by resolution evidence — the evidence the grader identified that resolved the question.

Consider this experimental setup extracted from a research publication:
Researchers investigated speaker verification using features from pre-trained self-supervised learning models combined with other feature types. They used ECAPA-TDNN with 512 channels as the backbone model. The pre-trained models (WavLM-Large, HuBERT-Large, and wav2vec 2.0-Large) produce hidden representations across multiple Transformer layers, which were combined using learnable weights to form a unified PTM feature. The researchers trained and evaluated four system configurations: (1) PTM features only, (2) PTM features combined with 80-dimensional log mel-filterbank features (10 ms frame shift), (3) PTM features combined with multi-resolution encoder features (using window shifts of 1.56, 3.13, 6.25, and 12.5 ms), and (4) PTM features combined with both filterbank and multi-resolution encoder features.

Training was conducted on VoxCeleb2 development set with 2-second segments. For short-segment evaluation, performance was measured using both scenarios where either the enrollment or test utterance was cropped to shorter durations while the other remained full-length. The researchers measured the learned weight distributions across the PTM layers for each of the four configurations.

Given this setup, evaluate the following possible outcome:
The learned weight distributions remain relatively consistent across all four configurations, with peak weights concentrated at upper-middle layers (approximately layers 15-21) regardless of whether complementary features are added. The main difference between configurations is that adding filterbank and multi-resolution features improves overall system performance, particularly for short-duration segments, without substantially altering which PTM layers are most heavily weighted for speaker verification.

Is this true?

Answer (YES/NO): NO